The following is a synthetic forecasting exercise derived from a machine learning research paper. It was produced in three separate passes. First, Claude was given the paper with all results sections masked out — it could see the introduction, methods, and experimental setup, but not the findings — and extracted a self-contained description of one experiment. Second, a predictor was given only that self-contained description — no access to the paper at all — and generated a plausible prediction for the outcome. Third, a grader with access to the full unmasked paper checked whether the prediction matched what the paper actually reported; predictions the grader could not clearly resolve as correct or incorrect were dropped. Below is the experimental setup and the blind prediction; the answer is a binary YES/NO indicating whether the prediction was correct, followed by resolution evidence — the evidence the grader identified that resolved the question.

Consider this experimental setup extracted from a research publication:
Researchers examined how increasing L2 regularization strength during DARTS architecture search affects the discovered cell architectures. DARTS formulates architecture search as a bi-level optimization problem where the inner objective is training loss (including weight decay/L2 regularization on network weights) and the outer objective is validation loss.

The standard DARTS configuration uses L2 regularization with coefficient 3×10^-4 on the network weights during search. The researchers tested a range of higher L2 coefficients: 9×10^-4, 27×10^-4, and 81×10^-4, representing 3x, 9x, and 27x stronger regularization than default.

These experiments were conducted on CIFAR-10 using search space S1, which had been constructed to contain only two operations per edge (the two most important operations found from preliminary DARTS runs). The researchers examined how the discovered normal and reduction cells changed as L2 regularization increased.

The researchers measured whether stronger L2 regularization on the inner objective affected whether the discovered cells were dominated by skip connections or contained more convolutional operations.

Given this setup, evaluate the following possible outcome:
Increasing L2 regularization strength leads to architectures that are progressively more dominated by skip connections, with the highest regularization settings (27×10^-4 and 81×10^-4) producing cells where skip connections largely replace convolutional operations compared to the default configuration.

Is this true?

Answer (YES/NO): NO